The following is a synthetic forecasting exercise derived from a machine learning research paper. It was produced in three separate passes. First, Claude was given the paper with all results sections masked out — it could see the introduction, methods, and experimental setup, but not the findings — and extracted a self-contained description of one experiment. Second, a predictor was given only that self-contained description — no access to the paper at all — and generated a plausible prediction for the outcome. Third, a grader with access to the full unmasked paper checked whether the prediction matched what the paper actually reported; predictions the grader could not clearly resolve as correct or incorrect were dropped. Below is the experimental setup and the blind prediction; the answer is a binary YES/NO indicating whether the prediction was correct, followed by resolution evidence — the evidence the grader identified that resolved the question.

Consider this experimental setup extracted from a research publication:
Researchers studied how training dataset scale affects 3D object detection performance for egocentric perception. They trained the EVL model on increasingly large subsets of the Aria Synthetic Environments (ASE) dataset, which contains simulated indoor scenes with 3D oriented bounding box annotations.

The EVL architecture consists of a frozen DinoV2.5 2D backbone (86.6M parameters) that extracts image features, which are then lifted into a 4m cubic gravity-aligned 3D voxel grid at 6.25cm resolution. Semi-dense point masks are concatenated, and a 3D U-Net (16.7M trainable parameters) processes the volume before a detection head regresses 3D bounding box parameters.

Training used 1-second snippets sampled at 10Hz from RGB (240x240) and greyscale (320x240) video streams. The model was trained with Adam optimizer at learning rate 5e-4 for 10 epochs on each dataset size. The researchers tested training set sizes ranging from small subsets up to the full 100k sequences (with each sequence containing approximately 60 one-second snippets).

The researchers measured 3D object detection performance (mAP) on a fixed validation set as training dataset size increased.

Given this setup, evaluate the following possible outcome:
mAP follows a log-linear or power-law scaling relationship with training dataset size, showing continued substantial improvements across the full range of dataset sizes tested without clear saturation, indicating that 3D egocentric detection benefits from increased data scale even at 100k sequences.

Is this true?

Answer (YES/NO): NO